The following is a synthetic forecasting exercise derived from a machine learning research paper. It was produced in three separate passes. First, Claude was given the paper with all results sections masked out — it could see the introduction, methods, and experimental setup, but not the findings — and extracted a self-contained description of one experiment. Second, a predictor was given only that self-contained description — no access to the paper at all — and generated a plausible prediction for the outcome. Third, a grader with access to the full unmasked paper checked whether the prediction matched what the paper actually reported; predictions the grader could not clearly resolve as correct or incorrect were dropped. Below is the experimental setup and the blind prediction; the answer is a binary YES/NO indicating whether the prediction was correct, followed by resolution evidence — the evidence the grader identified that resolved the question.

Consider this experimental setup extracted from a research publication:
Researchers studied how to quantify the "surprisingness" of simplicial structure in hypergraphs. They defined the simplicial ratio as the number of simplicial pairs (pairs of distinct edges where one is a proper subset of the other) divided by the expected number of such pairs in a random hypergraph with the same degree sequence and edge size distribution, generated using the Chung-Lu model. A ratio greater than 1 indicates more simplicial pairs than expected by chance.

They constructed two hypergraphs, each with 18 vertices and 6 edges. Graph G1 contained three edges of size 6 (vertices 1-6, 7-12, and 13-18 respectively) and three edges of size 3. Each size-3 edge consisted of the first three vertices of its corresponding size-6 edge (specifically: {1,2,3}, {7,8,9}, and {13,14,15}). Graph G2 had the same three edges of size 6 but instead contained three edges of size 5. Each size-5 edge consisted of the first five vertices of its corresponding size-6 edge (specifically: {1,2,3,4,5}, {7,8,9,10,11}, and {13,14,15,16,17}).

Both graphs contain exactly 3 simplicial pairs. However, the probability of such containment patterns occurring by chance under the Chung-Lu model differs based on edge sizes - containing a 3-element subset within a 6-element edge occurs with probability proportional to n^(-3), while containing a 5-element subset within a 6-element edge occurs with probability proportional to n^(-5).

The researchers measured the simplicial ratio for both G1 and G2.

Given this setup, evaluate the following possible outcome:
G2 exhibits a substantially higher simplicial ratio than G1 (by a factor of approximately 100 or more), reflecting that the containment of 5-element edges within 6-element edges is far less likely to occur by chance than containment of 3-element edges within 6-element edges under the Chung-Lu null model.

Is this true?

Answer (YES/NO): NO